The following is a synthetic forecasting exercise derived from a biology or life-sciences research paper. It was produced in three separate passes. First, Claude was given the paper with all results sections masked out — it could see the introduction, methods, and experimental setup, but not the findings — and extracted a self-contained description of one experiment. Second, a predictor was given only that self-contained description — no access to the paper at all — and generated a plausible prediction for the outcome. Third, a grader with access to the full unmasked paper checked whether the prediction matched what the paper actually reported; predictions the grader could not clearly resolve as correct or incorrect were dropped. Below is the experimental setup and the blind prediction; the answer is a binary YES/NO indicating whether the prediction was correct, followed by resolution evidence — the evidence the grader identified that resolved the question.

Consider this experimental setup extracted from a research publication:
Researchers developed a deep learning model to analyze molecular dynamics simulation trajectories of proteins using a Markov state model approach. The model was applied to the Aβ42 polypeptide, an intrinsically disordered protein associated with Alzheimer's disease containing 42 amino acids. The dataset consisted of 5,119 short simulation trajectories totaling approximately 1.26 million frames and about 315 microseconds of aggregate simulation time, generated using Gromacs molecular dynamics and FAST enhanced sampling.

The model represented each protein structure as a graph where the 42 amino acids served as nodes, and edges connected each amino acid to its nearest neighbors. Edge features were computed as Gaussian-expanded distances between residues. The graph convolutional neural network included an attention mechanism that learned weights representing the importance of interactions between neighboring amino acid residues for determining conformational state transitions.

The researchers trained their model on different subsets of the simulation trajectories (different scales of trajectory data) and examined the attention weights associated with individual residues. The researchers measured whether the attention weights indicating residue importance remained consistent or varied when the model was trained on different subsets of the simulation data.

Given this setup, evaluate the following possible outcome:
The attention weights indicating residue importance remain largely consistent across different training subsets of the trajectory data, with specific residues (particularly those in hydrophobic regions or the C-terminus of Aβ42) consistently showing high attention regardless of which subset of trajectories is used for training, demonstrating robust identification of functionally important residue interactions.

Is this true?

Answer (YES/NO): NO